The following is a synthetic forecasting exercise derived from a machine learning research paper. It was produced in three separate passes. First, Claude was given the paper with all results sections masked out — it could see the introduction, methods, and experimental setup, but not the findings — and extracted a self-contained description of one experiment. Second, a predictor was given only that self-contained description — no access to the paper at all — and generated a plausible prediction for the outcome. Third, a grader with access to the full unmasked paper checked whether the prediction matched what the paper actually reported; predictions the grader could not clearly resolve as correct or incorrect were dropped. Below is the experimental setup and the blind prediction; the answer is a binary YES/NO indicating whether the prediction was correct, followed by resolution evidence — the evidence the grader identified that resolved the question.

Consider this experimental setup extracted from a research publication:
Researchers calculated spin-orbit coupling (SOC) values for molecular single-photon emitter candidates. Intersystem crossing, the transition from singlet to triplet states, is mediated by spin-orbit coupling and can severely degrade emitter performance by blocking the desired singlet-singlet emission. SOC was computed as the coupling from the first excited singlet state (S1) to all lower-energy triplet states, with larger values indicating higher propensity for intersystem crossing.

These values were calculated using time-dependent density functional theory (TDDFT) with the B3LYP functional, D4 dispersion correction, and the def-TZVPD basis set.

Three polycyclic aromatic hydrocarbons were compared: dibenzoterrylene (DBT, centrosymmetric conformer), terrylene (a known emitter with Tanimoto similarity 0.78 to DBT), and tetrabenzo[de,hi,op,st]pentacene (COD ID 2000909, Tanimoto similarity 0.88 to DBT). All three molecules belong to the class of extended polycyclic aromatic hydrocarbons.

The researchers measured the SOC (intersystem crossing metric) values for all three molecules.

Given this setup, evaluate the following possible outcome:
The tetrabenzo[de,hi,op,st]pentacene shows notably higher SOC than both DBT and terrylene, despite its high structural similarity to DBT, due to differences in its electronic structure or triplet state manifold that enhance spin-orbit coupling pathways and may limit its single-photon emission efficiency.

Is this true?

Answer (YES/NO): YES